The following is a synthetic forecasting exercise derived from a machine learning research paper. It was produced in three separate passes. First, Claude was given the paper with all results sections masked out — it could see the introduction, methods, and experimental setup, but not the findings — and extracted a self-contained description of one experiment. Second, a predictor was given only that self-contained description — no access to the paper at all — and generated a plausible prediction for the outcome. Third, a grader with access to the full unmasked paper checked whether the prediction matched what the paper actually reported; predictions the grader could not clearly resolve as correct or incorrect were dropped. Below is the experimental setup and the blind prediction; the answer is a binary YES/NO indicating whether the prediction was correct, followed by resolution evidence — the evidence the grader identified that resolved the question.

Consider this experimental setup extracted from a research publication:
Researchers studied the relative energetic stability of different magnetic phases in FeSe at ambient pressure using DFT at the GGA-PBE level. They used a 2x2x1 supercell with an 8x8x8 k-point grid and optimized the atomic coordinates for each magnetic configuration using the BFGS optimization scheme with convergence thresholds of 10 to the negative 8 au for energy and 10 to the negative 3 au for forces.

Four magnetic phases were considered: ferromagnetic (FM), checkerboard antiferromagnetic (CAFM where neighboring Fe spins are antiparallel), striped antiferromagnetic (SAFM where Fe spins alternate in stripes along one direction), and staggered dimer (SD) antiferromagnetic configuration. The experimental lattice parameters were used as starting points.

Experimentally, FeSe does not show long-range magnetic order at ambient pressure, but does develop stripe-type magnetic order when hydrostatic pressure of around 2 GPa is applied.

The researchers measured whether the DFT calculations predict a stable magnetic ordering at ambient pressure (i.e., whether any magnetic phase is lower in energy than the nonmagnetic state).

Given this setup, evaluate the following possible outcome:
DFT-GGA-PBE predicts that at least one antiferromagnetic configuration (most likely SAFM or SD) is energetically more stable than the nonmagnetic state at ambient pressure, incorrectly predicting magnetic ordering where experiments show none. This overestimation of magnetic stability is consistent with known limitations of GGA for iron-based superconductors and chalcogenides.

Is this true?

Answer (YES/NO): YES